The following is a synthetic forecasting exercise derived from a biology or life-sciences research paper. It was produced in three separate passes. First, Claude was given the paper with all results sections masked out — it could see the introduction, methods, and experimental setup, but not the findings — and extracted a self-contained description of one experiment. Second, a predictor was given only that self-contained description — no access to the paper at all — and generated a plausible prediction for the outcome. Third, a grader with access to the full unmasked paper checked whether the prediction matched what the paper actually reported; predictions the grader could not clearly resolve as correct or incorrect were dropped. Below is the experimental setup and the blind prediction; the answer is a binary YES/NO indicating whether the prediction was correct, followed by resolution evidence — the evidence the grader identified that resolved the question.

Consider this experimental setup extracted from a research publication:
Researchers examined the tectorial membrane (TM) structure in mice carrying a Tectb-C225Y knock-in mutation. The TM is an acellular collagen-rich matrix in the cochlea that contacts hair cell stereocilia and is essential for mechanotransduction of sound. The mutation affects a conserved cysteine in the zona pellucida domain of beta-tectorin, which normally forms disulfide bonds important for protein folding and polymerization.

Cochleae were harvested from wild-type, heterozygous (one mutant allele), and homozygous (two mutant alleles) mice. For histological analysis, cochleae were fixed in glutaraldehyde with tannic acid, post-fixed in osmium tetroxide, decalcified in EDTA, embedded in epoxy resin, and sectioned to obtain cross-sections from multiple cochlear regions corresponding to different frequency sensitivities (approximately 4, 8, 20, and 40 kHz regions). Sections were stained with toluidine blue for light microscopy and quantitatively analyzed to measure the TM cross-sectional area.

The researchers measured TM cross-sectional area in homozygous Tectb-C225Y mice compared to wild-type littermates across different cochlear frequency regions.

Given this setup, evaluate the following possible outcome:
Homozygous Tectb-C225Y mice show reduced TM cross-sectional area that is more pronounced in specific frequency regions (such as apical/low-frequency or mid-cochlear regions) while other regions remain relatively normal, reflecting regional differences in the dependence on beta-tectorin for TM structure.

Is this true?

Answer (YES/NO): NO